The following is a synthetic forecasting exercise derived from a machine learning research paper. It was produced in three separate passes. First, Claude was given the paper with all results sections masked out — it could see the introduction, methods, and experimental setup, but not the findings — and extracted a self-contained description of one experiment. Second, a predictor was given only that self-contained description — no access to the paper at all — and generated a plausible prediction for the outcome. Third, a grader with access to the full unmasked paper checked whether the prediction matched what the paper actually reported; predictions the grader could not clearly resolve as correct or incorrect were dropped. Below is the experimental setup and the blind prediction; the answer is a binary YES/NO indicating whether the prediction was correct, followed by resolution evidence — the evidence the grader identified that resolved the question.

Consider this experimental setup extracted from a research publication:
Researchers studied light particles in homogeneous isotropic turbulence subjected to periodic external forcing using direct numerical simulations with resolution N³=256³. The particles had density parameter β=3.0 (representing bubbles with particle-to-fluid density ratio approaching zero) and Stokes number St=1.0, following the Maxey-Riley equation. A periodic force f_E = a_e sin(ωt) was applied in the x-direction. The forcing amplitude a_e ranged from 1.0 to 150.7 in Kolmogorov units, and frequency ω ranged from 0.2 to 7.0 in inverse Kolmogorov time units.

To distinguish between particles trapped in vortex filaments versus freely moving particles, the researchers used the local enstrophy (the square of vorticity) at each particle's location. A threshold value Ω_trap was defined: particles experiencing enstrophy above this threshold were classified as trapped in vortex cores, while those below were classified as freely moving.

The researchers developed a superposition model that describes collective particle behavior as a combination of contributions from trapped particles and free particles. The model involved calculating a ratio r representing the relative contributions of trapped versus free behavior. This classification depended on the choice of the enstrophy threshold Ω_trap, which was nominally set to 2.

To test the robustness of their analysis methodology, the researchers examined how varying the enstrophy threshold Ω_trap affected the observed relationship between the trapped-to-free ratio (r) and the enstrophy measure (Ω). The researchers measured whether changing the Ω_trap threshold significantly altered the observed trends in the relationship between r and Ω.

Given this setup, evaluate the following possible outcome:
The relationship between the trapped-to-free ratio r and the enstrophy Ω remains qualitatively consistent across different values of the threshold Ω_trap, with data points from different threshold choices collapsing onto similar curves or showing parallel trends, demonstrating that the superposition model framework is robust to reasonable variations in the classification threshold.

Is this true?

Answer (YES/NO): YES